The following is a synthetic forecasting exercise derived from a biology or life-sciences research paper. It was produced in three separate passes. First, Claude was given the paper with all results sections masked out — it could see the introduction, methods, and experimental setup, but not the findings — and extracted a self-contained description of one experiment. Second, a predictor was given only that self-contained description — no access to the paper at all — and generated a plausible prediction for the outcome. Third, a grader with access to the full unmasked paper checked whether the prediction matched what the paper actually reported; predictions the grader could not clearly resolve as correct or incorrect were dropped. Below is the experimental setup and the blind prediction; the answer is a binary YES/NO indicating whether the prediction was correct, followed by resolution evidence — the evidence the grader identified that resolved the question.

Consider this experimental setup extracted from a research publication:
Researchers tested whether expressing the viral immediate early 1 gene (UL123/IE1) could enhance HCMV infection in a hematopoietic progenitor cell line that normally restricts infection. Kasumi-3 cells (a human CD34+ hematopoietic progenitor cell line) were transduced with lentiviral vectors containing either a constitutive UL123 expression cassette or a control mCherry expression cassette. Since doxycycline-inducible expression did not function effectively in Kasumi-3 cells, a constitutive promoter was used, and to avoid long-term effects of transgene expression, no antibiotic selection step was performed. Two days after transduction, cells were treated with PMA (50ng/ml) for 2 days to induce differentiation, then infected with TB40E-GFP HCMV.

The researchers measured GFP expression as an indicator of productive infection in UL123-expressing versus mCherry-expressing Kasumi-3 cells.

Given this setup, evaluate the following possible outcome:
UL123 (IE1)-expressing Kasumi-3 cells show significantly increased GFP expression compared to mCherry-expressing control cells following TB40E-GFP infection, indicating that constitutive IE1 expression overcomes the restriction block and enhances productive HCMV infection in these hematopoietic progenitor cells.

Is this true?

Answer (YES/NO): YES